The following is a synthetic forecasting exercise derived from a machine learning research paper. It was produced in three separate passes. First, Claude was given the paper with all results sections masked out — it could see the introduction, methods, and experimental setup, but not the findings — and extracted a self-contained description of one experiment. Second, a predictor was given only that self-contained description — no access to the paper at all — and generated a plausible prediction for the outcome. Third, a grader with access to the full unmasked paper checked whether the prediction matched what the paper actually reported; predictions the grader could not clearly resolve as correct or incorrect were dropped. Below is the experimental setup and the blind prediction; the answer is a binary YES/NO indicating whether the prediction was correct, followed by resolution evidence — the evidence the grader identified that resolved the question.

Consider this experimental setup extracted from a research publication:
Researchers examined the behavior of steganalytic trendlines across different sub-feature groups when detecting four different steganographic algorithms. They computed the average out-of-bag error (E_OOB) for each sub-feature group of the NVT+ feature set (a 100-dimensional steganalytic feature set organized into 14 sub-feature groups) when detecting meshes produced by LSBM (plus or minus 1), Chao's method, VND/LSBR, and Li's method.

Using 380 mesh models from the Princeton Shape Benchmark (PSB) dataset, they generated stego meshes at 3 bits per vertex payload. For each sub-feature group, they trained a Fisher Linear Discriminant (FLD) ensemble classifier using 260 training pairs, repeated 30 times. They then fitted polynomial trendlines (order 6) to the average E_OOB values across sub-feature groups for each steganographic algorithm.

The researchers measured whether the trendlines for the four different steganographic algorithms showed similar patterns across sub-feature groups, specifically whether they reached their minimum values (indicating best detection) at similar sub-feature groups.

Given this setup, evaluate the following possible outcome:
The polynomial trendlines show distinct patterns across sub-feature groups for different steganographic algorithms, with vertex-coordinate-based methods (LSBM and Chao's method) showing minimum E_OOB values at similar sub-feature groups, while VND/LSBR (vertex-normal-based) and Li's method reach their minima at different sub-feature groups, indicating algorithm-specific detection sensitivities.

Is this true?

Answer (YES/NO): NO